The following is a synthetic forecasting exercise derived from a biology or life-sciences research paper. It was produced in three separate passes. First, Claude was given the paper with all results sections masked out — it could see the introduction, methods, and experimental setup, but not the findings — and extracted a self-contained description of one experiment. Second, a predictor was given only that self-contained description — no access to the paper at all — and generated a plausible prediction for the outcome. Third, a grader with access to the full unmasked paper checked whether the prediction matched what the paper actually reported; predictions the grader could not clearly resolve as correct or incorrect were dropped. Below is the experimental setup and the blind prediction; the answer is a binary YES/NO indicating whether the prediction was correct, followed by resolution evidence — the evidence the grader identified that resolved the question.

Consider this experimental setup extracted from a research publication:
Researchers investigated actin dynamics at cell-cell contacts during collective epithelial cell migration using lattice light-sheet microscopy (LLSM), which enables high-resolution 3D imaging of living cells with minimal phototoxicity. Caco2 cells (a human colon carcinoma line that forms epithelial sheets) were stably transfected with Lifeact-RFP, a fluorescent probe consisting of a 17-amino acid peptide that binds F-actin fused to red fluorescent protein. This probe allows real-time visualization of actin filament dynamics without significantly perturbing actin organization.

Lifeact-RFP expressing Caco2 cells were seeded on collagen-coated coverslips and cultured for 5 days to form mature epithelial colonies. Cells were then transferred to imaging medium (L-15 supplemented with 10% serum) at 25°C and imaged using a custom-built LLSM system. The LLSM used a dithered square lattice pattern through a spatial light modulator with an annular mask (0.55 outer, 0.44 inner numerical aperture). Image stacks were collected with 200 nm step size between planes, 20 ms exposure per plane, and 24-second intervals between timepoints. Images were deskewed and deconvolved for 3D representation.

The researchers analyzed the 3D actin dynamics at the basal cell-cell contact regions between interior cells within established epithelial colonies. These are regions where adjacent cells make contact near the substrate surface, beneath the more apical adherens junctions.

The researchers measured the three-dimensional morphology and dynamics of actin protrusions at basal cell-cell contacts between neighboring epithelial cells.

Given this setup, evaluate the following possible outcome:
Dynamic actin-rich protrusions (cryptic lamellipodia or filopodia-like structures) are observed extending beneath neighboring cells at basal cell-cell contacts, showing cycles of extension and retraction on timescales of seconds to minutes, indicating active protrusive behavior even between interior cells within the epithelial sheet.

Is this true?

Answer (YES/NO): NO